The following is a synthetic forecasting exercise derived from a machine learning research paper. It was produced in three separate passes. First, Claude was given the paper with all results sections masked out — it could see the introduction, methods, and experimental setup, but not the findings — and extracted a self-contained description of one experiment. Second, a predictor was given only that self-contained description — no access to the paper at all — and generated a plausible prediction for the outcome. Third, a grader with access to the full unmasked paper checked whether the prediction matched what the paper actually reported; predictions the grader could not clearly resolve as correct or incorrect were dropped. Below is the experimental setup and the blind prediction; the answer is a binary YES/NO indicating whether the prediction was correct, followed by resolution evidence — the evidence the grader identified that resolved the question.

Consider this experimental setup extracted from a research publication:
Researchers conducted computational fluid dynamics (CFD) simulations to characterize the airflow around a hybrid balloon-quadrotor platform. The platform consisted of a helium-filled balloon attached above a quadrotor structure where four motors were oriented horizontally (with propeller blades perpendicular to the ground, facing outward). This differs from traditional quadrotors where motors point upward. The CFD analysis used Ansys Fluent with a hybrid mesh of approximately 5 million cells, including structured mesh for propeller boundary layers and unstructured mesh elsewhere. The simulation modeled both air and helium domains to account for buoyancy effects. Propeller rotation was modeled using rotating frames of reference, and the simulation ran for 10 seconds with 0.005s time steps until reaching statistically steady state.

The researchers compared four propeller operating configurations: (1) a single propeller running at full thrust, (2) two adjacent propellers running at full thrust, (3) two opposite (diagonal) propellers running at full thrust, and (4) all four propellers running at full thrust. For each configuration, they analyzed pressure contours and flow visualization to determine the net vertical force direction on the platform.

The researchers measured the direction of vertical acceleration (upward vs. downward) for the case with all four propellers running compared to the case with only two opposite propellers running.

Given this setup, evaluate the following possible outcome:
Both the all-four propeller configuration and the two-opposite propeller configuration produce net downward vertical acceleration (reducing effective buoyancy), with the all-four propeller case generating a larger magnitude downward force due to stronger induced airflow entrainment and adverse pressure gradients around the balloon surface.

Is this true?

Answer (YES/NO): NO